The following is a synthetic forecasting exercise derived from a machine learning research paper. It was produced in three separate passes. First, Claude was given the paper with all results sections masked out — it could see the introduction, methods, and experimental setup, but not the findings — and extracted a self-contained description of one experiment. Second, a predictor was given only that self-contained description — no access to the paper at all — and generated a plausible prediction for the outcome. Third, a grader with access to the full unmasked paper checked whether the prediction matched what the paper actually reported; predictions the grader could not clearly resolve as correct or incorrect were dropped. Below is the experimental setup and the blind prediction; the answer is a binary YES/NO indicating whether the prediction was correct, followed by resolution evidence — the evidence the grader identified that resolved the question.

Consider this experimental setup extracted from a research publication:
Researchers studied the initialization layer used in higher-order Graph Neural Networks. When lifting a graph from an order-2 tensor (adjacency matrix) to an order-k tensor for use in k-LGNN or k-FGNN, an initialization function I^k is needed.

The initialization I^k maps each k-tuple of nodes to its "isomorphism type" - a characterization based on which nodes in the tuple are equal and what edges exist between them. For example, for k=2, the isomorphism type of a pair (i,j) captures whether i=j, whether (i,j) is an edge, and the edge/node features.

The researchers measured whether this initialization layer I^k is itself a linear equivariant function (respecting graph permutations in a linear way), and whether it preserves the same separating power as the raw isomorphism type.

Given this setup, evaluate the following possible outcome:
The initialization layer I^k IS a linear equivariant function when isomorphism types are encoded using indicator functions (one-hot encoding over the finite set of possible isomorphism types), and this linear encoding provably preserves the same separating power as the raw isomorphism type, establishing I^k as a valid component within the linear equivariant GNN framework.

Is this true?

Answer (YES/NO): YES